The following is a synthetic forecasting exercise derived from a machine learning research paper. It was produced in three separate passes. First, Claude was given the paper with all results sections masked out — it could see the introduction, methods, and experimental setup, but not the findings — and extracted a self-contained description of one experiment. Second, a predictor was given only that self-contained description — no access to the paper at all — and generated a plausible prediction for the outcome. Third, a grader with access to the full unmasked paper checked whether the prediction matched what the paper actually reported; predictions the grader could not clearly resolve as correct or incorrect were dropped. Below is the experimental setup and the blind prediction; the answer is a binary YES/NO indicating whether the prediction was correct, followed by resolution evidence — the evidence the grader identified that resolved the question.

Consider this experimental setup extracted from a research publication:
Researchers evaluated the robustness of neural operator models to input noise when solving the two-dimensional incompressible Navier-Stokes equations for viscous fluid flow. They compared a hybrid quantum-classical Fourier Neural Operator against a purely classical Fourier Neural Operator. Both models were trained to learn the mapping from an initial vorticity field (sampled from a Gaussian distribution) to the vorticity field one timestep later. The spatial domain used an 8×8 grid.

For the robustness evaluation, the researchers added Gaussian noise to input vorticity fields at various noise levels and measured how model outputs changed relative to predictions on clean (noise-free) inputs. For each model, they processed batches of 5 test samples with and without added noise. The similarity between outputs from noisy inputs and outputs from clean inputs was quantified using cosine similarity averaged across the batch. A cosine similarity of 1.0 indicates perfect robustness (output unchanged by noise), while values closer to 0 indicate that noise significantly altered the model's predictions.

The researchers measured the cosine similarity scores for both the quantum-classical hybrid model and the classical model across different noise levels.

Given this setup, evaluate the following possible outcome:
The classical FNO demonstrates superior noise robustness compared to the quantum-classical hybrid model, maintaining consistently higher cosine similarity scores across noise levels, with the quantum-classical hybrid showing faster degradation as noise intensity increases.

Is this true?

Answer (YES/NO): NO